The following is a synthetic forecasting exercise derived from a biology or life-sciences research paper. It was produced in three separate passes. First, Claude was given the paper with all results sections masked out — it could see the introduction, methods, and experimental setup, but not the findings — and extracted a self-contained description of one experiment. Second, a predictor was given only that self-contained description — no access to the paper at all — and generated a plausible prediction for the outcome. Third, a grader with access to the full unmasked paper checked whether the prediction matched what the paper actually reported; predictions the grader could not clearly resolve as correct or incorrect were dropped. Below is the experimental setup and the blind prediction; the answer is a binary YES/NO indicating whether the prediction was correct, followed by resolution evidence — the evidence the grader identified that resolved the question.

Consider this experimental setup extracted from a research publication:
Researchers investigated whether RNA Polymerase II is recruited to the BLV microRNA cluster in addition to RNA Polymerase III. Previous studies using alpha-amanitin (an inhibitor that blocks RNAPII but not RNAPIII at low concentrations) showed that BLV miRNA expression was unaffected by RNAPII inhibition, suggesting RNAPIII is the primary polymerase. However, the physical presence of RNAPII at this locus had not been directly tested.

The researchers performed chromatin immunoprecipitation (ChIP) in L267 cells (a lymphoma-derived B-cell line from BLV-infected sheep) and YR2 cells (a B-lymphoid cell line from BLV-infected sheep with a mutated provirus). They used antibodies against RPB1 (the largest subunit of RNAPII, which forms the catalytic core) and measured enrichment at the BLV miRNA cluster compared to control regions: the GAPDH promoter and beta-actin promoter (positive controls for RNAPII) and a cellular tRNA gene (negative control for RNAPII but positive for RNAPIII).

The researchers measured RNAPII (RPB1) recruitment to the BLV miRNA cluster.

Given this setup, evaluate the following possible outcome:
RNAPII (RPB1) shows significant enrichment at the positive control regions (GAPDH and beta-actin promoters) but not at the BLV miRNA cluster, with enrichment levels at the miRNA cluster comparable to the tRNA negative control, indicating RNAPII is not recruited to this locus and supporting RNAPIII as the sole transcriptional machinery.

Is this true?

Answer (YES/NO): NO